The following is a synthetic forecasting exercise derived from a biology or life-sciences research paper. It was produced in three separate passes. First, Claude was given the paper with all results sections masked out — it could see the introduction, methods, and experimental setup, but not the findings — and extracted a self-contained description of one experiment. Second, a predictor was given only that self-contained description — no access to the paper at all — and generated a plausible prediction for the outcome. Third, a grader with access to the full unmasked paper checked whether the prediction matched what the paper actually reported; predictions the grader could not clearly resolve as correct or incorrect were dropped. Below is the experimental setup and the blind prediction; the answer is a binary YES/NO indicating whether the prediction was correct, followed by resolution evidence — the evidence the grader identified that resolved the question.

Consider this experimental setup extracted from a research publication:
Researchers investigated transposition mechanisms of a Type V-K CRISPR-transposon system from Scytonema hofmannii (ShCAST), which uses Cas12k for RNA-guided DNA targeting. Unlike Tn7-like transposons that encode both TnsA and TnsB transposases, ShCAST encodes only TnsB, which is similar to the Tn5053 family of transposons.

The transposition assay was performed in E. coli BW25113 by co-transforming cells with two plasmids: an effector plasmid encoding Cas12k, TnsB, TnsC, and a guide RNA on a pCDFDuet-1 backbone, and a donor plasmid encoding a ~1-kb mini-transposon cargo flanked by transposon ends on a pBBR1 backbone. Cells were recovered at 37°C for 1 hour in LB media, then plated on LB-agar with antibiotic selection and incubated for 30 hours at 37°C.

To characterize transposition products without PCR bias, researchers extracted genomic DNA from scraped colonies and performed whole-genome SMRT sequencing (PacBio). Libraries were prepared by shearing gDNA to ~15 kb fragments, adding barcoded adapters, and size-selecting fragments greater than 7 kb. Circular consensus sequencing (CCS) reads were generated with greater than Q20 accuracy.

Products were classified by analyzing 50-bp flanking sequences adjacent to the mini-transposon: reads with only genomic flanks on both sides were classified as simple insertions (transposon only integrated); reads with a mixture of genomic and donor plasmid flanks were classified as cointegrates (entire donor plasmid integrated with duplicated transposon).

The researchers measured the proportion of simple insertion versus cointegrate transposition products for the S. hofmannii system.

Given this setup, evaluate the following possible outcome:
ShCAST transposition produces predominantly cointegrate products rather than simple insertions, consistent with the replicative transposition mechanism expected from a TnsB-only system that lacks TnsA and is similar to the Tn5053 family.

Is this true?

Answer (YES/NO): YES